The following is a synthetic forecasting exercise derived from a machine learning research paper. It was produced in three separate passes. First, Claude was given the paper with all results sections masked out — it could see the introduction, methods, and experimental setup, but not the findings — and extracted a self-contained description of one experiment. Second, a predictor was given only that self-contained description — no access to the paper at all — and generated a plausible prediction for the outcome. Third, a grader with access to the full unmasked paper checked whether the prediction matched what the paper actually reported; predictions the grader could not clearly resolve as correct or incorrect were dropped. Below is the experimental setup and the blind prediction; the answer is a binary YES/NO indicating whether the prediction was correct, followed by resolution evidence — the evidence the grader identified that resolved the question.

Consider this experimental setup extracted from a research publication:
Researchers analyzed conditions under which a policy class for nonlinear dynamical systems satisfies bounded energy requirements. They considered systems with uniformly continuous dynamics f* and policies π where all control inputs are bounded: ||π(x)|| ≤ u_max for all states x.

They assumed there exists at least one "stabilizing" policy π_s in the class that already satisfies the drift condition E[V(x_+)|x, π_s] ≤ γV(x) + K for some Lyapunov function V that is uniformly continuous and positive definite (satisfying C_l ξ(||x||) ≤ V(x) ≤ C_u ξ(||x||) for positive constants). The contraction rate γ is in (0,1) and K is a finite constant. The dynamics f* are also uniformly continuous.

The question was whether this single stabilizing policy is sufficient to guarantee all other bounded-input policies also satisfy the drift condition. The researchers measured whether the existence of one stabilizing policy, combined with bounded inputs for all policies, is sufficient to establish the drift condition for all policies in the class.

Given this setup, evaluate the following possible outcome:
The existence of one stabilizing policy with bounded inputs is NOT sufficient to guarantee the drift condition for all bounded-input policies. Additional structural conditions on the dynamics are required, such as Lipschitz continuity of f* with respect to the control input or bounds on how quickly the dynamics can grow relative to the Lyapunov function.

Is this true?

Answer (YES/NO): NO